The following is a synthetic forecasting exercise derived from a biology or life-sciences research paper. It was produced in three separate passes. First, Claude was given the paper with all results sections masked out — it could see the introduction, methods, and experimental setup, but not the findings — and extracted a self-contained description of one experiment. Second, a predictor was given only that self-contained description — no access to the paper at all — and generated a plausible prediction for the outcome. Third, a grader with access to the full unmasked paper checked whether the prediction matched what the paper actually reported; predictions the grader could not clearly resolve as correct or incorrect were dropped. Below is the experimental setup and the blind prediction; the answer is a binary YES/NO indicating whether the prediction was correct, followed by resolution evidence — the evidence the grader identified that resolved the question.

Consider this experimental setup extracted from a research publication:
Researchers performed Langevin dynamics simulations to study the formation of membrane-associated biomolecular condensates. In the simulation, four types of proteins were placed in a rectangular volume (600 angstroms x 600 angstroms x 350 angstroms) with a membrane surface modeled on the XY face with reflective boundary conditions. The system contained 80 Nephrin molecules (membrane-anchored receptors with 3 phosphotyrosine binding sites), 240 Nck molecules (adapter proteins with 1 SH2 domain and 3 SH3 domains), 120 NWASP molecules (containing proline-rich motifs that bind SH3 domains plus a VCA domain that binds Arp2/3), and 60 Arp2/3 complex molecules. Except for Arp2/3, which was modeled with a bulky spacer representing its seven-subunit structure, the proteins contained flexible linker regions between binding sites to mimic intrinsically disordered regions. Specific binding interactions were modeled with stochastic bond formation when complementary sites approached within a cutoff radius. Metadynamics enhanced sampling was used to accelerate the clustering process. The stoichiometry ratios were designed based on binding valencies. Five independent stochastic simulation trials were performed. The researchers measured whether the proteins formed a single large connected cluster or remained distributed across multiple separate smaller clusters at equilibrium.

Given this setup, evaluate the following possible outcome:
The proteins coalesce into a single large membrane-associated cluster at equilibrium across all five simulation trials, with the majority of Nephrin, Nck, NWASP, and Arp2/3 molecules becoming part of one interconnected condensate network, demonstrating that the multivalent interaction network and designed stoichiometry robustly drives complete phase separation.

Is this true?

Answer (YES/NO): YES